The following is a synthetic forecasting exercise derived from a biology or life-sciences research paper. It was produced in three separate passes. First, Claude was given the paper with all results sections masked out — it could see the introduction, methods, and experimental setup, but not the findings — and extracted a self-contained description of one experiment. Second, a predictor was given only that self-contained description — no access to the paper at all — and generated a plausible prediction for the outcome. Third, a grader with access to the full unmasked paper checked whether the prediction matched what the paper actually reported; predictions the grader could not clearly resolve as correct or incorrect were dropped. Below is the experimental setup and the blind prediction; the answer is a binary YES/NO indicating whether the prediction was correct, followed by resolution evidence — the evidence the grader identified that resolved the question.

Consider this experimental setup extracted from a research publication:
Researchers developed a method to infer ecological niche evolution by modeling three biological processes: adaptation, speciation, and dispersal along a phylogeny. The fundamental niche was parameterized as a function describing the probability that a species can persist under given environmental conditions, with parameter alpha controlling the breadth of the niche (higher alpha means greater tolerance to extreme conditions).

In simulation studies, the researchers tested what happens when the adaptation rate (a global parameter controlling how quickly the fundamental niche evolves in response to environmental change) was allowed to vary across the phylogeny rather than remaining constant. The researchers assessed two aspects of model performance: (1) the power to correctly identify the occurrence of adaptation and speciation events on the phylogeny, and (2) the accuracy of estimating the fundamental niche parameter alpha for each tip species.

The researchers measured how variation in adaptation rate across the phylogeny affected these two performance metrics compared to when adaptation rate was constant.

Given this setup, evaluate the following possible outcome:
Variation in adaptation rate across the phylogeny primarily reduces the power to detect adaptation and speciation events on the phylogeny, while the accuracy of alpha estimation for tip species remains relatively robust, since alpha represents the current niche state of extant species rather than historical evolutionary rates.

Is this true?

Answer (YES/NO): NO